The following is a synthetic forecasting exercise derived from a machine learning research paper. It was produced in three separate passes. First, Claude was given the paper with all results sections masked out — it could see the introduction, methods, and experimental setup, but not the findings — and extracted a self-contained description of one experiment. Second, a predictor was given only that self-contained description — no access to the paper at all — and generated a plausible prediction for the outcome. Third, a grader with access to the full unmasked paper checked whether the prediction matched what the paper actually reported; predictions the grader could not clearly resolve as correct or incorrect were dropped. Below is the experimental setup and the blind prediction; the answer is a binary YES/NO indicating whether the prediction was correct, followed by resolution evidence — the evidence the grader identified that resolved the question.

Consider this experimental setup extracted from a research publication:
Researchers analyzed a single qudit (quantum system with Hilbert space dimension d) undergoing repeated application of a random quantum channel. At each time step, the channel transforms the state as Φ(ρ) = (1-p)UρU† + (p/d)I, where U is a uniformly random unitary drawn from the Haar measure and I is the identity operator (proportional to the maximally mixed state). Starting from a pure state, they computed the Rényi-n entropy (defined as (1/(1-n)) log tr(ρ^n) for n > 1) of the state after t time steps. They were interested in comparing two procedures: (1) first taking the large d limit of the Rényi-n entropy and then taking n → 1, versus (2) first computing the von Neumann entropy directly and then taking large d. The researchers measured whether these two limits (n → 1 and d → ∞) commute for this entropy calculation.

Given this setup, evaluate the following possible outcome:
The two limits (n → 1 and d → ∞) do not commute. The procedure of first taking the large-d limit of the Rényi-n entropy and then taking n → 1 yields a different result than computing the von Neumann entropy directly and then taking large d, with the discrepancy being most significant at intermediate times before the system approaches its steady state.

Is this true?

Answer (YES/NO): YES